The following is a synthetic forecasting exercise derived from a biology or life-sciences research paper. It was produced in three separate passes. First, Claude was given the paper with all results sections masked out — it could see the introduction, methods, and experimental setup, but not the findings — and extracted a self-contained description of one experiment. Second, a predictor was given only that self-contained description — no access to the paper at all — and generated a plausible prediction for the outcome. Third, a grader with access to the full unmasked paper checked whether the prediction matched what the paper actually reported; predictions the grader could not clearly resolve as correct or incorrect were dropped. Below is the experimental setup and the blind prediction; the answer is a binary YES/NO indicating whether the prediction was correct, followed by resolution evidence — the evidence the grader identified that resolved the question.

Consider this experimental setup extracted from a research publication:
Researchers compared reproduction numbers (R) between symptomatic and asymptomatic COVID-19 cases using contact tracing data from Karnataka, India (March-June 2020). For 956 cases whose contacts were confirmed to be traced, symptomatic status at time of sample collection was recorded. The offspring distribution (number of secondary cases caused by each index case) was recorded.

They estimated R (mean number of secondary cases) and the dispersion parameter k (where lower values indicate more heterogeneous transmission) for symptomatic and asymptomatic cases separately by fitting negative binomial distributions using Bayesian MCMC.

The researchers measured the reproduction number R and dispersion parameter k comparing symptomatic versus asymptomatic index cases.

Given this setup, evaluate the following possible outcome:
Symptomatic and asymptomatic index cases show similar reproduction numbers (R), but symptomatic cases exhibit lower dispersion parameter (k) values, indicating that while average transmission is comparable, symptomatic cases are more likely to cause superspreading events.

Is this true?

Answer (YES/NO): NO